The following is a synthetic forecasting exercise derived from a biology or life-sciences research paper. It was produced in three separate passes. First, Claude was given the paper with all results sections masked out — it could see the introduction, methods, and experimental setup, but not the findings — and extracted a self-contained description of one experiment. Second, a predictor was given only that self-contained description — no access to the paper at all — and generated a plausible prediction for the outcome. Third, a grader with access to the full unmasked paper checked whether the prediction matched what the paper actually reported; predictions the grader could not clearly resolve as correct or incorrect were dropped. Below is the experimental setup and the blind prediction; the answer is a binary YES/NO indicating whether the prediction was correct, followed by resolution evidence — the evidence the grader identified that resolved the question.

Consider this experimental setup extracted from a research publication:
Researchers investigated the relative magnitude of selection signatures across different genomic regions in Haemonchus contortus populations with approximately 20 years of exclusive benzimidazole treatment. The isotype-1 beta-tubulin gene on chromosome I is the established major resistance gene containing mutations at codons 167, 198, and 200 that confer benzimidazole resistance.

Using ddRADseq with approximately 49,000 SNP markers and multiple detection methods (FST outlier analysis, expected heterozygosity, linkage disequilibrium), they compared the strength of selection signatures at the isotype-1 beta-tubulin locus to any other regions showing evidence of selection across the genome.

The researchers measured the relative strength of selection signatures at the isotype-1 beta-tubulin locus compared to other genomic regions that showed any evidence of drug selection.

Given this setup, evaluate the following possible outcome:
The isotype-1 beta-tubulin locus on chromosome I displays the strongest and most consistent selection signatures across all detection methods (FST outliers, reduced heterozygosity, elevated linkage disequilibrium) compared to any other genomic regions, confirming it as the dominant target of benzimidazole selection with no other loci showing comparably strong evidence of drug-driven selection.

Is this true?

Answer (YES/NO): YES